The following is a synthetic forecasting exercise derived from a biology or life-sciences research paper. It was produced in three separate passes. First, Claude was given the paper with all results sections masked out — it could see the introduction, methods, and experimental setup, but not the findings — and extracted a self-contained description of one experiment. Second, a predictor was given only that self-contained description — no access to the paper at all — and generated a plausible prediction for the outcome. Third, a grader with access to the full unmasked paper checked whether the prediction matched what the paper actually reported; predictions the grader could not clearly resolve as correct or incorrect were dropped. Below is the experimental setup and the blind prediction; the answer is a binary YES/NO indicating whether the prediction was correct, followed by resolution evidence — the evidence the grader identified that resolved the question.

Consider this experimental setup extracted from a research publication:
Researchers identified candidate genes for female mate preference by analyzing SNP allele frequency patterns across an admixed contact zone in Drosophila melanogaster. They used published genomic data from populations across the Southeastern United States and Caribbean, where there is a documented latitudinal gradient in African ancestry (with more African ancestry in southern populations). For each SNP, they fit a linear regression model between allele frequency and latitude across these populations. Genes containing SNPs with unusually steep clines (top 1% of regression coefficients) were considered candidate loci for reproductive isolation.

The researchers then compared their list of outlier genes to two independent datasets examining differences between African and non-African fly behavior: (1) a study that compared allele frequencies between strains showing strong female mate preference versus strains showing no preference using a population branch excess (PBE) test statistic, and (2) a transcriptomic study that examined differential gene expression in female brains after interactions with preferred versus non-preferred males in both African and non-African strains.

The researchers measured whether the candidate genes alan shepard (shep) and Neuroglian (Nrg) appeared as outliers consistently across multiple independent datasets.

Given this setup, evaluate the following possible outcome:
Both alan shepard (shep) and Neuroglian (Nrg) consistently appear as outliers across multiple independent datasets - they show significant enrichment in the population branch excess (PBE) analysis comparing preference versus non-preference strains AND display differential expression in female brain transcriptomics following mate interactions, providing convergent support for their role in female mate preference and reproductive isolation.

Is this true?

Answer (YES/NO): NO